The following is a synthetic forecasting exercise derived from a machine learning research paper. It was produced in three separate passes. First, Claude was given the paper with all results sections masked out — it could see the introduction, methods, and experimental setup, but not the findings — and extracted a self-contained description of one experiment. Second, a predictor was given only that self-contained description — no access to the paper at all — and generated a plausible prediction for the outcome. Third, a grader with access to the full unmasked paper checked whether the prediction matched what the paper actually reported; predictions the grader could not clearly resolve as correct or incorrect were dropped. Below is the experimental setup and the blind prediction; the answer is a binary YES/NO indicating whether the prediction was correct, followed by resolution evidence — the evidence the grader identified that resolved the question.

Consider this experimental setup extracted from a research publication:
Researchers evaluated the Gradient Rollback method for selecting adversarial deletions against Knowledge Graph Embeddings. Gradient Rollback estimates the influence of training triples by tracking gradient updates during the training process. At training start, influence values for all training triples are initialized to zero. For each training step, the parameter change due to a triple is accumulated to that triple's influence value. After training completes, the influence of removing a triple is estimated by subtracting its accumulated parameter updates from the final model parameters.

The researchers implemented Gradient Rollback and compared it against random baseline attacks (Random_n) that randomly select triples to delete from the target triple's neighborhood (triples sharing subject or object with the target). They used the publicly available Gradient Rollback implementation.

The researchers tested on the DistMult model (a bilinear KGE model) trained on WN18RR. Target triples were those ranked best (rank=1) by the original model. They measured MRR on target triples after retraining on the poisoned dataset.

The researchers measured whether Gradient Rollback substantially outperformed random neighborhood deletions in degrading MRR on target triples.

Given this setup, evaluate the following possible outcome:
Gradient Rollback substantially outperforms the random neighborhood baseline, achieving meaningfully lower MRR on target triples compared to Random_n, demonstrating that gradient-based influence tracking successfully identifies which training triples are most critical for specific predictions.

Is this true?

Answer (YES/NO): NO